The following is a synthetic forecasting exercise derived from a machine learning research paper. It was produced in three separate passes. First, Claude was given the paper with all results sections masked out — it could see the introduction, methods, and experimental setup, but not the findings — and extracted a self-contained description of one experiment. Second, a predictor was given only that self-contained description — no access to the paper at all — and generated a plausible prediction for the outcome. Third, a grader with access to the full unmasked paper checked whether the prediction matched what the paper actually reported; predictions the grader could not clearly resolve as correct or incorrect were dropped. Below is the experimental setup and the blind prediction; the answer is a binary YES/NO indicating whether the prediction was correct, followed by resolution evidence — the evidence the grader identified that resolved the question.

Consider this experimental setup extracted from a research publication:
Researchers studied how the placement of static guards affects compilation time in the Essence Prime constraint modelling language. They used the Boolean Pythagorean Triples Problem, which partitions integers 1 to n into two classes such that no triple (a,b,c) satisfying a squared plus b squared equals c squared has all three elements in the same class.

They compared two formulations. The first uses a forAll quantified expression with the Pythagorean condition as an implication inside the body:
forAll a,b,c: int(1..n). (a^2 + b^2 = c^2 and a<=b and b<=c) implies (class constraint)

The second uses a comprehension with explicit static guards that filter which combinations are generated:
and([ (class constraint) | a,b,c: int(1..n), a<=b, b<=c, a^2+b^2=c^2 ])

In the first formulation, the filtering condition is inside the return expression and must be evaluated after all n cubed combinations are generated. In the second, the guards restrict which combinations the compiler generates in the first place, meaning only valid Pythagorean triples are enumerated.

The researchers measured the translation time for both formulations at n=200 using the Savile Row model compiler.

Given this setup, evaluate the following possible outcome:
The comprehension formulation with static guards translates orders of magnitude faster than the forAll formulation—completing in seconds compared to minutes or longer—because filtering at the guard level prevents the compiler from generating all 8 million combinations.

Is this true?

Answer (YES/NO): NO